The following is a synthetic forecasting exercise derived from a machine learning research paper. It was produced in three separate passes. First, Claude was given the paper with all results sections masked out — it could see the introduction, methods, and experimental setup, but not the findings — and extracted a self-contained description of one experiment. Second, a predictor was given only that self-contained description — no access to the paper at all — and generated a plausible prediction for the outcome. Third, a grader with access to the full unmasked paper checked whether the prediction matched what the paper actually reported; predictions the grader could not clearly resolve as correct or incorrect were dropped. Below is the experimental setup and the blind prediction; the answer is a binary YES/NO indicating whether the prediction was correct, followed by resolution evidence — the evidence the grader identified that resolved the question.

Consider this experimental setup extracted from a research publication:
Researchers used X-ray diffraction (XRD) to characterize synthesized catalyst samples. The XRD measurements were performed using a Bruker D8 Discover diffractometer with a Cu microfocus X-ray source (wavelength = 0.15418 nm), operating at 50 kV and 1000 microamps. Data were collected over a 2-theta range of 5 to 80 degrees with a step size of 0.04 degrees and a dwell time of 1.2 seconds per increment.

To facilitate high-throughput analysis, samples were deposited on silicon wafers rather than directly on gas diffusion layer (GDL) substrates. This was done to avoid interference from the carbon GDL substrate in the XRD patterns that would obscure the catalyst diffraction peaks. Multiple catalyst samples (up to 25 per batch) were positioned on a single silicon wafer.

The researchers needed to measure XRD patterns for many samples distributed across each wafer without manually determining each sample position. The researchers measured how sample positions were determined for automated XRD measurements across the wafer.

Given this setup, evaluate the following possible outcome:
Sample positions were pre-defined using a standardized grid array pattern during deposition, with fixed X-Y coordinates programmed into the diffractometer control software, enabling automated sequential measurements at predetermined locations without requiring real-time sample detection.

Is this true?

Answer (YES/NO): NO